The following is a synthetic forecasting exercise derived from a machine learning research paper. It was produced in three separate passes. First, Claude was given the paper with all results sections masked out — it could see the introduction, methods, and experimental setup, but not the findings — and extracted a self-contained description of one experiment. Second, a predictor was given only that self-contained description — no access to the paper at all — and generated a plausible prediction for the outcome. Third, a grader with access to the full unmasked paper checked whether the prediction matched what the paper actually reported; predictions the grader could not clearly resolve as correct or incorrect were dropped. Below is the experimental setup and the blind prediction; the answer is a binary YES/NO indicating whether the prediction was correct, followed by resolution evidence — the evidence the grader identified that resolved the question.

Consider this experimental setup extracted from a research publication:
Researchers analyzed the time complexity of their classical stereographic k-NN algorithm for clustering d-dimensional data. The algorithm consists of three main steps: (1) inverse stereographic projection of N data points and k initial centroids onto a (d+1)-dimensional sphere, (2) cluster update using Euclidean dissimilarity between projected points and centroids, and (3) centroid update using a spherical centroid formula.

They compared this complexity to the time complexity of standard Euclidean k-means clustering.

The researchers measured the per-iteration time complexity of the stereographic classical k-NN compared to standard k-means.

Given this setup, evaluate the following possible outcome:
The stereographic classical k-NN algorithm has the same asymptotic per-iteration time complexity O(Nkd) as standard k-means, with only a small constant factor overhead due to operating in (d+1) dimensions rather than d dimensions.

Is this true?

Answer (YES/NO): YES